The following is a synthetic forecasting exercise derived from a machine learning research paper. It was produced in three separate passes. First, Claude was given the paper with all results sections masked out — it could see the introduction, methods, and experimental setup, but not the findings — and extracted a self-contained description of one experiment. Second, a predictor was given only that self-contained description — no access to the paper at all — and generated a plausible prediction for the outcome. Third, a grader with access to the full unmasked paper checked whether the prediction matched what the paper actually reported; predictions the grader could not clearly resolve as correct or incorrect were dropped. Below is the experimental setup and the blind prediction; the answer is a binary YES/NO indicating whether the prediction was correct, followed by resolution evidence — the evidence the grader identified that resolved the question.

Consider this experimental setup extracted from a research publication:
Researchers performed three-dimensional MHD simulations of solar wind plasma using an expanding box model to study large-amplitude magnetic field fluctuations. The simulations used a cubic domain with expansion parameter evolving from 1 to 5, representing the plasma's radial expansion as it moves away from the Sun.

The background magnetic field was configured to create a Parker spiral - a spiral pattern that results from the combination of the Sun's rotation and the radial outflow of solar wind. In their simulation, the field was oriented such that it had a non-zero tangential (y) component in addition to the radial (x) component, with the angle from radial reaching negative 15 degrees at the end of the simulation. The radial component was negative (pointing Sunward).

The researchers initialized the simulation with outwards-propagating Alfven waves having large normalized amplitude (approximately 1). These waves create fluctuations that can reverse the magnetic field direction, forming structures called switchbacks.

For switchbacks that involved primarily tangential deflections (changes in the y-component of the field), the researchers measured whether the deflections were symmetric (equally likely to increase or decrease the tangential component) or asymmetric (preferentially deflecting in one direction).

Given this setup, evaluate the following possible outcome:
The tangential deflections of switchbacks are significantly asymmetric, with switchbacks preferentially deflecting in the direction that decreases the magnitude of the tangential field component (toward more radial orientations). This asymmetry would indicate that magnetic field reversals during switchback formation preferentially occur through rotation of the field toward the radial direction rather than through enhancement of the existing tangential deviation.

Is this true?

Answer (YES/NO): YES